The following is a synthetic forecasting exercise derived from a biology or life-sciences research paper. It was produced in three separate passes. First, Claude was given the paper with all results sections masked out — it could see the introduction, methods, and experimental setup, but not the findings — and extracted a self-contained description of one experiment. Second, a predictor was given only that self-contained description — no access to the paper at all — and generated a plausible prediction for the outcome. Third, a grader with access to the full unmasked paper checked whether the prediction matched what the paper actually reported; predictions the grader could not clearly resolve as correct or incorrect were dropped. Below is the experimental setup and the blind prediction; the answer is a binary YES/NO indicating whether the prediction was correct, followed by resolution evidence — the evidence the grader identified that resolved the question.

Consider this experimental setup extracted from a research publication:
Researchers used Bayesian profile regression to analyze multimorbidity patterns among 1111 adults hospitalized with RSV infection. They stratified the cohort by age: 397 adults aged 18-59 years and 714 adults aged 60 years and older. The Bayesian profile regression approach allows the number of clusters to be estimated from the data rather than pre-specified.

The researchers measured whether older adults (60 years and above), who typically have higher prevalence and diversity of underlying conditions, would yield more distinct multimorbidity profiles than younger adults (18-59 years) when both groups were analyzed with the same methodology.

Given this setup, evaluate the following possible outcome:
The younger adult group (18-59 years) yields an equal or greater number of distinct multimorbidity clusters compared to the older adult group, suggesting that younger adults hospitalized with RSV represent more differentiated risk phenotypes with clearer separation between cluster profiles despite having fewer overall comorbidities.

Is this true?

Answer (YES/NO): NO